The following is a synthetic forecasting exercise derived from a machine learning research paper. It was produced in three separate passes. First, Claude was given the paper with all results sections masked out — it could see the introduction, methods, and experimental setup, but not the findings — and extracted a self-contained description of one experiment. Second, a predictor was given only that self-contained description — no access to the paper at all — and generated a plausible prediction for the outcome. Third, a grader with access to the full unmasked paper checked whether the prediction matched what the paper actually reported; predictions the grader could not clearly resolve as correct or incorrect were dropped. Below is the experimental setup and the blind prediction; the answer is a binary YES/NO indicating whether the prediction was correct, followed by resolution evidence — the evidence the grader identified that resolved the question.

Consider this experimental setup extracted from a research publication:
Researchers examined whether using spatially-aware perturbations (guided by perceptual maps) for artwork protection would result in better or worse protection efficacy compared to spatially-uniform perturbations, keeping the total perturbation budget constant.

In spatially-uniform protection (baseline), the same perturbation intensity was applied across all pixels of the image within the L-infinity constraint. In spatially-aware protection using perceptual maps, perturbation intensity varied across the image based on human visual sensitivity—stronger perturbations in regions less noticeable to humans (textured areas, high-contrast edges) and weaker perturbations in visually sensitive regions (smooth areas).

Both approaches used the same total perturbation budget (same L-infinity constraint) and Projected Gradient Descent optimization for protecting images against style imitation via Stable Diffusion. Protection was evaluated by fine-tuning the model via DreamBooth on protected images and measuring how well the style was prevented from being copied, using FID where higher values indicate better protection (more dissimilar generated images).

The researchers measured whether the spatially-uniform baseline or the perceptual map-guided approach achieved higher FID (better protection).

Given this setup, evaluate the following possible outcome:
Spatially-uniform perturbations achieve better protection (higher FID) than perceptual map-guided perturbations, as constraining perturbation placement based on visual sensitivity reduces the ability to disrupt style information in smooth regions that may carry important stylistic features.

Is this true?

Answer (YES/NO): YES